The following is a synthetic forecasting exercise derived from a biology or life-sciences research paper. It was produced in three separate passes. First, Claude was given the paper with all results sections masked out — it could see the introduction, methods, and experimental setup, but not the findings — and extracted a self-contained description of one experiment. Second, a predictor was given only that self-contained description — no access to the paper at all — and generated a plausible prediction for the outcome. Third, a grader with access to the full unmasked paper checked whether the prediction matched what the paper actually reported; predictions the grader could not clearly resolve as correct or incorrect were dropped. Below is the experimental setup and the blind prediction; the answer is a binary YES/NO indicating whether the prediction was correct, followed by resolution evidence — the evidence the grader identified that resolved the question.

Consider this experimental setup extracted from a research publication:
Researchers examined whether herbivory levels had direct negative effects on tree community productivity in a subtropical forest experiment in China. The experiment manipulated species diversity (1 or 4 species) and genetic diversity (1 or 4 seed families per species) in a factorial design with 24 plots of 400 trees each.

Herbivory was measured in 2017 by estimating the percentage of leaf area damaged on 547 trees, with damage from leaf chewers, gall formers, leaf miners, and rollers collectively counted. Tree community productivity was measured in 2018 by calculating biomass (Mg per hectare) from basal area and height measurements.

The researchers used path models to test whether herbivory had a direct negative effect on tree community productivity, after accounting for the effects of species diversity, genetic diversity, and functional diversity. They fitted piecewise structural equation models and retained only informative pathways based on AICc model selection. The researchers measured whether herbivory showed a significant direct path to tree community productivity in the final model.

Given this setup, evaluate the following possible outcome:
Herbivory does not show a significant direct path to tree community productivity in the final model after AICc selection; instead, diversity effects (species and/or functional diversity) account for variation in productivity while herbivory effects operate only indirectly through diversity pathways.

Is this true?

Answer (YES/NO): NO